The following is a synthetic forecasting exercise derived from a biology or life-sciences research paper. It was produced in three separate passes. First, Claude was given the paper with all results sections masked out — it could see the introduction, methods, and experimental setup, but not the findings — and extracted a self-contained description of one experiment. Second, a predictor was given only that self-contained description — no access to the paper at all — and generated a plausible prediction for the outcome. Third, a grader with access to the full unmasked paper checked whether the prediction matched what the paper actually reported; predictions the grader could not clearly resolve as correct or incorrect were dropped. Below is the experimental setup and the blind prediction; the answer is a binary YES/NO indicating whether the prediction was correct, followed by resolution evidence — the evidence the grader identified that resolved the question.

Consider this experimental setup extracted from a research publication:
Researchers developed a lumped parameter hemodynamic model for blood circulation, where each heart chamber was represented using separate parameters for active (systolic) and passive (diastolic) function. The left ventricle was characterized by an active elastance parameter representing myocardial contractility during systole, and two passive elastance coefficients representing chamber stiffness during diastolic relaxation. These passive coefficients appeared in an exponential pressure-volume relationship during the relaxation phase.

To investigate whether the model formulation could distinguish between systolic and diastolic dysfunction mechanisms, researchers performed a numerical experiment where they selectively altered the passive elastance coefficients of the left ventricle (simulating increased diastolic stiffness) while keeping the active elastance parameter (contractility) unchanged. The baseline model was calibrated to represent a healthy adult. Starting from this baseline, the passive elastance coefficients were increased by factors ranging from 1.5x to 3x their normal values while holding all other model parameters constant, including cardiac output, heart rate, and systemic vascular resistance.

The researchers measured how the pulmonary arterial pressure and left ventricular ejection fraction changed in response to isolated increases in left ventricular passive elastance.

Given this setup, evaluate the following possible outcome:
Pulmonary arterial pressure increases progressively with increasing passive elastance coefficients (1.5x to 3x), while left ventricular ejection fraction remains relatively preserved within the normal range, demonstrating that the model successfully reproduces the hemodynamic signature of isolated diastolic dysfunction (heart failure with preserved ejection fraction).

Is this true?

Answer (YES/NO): YES